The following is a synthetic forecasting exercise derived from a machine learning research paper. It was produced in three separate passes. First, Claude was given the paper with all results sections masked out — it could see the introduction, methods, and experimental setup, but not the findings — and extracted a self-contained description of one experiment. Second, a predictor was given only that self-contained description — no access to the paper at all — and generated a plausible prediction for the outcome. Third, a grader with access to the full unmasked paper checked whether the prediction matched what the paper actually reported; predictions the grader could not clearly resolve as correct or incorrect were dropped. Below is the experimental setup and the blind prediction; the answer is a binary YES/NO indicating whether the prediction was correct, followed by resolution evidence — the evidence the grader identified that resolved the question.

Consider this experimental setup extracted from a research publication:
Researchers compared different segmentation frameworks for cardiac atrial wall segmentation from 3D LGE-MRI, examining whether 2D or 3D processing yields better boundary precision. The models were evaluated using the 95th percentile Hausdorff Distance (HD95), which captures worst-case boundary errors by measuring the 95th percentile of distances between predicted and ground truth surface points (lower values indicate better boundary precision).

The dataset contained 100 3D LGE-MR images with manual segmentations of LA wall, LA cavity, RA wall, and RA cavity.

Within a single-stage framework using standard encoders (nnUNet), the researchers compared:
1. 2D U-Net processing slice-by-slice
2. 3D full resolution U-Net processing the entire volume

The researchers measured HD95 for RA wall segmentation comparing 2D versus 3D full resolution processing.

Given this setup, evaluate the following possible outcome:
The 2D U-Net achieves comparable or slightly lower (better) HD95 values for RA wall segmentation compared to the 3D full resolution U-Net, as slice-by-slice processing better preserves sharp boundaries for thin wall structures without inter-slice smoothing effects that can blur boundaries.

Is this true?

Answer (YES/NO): NO